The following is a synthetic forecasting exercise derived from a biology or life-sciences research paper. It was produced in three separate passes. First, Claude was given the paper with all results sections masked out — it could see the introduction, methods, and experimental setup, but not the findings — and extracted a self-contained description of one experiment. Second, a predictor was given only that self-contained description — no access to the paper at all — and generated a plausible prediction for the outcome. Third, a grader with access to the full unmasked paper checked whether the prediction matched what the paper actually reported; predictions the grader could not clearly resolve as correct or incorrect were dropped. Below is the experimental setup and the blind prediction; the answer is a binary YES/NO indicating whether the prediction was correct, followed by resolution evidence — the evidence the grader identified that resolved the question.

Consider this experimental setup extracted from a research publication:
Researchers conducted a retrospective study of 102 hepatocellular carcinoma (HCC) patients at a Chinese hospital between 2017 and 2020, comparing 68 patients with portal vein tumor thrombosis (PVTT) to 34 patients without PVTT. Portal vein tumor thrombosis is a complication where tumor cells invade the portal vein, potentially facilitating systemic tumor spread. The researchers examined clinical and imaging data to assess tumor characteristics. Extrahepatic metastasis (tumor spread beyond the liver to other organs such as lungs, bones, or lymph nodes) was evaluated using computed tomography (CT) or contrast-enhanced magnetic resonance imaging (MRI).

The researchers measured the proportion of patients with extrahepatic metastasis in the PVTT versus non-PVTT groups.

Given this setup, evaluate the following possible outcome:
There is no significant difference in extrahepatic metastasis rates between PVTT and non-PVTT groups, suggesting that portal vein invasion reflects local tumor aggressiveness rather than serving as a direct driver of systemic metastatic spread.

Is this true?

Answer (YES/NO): NO